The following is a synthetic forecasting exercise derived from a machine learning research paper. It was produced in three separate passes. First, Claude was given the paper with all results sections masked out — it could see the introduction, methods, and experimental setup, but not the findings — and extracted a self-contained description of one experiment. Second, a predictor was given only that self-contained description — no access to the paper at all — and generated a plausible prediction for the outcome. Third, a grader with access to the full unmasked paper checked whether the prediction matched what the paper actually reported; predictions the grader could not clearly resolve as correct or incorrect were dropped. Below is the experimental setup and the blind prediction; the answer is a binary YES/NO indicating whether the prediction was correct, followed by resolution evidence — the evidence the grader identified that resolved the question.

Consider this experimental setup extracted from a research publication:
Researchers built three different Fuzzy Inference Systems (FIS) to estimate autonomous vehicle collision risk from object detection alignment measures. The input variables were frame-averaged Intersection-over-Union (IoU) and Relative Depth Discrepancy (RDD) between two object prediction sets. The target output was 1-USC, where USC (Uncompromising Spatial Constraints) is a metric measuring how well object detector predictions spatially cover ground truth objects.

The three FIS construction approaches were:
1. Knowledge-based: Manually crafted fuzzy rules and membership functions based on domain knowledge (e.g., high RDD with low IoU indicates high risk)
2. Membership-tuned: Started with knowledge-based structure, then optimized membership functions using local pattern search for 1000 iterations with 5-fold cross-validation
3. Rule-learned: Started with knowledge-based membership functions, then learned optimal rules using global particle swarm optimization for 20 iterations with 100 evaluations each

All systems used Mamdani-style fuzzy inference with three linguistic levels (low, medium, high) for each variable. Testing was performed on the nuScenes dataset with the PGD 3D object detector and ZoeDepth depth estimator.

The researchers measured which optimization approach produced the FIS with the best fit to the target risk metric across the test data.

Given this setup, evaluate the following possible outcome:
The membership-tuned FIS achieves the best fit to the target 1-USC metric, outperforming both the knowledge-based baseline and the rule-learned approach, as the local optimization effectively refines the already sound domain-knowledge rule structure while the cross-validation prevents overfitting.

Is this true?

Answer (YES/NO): NO